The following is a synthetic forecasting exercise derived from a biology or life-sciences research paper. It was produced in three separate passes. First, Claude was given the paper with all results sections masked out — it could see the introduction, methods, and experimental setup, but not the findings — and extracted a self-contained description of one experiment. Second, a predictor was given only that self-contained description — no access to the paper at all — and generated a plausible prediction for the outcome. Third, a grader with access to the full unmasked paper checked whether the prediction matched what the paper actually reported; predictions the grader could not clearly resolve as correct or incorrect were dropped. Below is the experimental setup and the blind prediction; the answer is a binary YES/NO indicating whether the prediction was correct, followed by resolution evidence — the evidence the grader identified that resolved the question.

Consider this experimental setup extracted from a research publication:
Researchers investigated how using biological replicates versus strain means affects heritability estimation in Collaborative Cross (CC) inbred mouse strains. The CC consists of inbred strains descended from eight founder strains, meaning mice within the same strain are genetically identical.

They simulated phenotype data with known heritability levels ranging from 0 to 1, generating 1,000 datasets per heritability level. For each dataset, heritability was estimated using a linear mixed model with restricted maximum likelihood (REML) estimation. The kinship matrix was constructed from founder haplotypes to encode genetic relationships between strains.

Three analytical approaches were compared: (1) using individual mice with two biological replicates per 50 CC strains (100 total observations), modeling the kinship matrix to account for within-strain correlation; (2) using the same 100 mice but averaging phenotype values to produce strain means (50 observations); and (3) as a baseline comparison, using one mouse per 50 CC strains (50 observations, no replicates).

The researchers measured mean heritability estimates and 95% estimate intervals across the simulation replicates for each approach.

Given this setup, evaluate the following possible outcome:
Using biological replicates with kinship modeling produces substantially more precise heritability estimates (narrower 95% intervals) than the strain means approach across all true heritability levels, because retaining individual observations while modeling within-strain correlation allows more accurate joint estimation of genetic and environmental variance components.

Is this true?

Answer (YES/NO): YES